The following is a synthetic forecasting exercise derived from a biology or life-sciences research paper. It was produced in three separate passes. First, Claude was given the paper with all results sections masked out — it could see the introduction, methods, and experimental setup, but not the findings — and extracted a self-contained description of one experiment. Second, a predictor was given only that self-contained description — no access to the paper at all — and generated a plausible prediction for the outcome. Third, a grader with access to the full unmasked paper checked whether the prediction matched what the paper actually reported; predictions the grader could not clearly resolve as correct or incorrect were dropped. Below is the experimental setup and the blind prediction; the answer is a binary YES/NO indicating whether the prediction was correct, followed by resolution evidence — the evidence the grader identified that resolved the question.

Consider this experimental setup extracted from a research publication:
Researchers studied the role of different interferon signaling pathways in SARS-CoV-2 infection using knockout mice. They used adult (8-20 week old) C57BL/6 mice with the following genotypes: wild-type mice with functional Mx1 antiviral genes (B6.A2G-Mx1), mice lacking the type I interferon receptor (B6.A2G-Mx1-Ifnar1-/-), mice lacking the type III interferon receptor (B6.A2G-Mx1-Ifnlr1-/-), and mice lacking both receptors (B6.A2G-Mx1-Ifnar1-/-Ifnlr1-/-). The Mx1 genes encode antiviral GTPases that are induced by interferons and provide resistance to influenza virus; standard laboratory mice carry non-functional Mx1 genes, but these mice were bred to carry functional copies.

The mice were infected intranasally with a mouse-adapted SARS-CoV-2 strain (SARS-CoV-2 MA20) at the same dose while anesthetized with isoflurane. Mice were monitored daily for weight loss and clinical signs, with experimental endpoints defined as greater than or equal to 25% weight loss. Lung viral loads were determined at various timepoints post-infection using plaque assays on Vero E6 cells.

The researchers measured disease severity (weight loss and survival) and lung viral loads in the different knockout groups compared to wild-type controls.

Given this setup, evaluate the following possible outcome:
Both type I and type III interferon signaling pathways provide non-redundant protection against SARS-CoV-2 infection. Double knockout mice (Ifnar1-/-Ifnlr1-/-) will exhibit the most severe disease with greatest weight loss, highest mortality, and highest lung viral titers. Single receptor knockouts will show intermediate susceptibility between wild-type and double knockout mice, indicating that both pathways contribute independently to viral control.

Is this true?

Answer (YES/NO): NO